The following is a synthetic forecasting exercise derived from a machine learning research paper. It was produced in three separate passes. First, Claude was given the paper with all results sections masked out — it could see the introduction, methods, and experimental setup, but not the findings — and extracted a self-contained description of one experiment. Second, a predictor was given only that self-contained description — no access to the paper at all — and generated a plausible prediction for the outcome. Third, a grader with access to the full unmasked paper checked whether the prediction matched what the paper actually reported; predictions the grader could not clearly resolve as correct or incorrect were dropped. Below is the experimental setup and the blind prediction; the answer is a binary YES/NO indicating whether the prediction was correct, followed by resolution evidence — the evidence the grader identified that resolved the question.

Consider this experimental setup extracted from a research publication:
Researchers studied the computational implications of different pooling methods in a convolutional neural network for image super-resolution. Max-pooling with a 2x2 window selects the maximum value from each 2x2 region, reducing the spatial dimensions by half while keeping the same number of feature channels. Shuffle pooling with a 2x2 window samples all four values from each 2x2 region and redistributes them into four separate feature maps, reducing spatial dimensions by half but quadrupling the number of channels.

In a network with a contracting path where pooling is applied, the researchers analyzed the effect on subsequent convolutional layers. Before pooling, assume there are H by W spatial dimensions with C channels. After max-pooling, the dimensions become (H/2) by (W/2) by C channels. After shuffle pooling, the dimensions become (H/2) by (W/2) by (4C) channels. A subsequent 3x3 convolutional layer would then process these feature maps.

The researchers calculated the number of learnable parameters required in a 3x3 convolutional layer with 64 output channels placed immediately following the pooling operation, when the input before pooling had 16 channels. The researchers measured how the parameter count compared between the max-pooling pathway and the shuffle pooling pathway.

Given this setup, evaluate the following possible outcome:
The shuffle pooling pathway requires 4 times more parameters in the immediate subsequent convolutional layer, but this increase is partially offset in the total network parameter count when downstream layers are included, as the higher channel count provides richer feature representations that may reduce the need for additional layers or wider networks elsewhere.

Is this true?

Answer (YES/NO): NO